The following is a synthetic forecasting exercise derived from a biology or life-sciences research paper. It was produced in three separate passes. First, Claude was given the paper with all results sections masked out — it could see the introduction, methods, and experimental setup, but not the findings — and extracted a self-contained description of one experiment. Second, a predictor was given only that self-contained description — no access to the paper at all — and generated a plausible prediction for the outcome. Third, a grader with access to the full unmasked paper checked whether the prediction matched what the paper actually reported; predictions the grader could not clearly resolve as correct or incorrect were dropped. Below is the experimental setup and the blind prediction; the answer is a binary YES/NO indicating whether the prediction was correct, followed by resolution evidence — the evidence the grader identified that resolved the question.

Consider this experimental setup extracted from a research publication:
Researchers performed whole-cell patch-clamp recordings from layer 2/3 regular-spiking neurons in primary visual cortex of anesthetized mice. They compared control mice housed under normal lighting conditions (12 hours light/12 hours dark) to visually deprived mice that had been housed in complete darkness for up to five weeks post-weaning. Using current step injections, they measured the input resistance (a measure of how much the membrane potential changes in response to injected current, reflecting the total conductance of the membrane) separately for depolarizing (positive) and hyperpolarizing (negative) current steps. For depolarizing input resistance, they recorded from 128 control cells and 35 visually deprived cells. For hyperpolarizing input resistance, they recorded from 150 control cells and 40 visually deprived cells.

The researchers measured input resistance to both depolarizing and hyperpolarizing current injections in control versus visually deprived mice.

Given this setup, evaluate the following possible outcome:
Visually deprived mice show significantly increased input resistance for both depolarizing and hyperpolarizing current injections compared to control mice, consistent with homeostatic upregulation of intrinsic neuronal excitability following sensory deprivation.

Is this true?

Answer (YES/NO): NO